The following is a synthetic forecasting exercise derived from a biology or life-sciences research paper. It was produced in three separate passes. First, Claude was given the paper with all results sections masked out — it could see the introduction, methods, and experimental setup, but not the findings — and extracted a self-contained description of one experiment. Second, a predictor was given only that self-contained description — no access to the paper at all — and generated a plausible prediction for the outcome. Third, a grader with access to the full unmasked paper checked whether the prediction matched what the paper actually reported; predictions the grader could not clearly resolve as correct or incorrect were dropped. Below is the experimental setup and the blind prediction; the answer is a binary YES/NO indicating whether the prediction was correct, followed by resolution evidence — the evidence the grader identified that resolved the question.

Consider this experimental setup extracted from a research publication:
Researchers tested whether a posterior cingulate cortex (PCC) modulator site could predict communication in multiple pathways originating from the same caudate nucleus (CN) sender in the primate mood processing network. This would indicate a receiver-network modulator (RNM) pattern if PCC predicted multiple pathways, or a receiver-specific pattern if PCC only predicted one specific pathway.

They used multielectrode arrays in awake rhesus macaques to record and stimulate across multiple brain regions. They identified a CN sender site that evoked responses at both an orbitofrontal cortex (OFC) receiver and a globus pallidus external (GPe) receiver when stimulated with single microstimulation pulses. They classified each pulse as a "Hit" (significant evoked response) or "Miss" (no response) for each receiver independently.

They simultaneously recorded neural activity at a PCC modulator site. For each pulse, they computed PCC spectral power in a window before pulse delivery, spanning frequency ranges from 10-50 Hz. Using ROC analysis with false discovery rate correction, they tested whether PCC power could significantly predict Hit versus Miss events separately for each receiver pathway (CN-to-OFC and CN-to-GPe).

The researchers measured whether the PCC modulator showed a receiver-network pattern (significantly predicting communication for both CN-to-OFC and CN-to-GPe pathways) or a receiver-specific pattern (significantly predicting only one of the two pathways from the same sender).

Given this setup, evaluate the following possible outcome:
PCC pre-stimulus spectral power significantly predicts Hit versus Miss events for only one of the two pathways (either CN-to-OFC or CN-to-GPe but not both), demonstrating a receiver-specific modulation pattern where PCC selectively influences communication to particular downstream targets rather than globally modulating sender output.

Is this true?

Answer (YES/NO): NO